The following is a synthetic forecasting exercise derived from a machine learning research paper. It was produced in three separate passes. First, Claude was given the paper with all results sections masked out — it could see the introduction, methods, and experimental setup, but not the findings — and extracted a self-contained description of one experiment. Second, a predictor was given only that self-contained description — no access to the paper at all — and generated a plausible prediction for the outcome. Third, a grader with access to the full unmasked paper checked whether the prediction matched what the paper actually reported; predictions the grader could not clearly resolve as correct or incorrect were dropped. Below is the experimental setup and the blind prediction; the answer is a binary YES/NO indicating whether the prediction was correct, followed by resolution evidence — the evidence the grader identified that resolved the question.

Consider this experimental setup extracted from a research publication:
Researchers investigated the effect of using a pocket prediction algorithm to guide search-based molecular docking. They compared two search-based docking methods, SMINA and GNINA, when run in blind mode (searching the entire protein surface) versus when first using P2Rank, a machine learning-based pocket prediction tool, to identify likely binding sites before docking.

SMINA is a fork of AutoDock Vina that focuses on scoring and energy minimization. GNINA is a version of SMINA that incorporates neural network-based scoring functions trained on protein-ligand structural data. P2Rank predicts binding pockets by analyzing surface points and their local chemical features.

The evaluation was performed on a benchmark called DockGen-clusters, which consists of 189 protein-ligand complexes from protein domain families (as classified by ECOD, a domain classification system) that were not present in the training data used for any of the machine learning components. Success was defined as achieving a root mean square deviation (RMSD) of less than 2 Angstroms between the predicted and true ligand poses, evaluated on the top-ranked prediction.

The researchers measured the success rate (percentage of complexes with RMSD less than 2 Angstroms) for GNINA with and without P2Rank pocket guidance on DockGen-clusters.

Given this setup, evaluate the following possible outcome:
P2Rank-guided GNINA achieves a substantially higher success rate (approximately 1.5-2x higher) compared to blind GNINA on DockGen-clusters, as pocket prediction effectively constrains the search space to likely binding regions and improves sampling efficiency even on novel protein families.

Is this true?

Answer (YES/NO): NO